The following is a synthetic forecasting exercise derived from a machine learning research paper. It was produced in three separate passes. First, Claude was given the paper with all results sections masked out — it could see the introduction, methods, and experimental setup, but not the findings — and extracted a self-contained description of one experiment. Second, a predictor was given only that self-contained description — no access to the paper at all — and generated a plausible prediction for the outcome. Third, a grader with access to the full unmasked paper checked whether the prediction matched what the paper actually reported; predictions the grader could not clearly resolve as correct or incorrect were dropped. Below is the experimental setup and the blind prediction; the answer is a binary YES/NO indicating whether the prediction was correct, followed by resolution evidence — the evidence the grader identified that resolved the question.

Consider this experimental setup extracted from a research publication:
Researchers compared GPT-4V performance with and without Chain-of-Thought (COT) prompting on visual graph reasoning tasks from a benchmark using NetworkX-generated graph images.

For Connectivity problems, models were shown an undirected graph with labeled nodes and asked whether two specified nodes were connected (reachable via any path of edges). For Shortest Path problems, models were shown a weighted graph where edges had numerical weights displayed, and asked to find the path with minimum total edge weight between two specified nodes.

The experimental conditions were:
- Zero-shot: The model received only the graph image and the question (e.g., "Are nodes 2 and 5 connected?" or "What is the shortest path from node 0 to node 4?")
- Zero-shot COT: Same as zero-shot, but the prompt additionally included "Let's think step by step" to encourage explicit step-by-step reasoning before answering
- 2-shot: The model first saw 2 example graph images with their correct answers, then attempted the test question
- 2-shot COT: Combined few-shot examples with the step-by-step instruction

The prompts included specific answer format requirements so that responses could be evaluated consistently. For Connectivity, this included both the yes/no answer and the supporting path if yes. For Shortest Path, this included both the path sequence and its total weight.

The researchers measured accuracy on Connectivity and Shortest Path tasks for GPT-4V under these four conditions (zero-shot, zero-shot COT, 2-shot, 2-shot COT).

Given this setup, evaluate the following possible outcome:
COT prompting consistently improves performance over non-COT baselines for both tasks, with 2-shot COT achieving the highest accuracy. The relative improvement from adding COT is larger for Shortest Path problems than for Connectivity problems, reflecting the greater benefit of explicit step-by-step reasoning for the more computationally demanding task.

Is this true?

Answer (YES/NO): NO